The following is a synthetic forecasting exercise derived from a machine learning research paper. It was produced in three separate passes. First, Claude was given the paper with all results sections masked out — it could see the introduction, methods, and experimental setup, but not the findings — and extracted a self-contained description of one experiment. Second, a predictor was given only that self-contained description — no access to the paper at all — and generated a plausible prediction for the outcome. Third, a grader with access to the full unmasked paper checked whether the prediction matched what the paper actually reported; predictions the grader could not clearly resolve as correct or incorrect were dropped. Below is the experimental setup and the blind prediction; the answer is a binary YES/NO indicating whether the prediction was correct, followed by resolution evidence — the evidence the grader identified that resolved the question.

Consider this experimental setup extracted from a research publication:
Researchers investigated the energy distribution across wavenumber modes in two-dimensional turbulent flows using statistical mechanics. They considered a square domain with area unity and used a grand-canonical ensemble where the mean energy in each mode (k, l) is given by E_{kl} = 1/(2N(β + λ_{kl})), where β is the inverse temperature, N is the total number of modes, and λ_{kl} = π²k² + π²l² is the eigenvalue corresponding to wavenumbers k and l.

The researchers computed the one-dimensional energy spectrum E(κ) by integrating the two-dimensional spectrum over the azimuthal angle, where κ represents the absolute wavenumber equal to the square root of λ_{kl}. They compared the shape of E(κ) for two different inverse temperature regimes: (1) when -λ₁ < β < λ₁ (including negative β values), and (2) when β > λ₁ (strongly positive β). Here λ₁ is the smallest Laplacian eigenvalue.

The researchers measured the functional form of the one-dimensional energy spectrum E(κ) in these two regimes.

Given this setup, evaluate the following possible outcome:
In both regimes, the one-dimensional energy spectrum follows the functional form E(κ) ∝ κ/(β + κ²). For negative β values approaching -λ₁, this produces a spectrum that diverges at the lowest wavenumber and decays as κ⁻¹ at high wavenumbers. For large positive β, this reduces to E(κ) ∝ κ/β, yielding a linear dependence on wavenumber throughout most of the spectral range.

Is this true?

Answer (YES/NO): NO